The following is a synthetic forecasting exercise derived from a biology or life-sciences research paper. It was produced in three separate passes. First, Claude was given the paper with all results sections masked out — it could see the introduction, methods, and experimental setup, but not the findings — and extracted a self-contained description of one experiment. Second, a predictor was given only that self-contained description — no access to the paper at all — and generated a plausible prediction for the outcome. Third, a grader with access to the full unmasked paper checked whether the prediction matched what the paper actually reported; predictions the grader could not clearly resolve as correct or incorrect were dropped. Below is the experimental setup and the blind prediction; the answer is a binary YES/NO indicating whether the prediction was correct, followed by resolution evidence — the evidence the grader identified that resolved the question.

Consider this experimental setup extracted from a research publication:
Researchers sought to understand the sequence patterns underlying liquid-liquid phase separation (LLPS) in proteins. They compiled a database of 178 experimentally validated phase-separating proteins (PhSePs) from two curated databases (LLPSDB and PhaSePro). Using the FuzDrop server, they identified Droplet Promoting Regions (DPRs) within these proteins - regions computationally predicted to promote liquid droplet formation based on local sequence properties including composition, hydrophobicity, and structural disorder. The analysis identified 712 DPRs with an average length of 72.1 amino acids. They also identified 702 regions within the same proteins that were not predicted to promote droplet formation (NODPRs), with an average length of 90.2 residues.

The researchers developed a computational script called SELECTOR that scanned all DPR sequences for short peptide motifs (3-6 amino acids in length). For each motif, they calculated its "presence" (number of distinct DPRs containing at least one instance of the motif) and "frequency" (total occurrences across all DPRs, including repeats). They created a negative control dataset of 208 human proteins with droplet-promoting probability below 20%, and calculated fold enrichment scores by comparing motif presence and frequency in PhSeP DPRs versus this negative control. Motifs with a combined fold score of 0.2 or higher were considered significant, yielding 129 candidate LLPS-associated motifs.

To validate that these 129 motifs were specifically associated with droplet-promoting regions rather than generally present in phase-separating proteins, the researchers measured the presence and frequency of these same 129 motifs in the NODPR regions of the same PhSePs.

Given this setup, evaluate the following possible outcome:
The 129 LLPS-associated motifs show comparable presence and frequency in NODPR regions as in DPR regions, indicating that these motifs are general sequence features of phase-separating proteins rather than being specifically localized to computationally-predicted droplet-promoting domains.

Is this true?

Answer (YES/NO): NO